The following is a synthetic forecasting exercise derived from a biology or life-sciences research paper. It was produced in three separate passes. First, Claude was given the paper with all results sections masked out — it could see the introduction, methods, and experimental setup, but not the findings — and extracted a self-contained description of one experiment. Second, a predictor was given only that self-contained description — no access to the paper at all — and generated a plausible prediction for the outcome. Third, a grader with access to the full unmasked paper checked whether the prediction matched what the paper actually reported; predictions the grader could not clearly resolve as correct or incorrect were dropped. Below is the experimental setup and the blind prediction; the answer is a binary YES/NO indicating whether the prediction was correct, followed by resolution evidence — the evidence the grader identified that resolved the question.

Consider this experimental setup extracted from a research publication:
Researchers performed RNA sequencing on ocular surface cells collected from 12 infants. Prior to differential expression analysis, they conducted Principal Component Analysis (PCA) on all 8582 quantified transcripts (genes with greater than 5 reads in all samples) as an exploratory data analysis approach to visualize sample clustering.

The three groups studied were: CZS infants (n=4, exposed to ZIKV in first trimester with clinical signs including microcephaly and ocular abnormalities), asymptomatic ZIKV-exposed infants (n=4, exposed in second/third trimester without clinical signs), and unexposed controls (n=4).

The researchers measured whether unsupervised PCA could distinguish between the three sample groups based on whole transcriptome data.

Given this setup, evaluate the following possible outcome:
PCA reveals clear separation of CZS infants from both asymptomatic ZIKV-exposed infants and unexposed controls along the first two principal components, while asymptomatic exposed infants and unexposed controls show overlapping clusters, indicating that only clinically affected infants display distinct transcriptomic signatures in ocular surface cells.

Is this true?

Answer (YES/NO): NO